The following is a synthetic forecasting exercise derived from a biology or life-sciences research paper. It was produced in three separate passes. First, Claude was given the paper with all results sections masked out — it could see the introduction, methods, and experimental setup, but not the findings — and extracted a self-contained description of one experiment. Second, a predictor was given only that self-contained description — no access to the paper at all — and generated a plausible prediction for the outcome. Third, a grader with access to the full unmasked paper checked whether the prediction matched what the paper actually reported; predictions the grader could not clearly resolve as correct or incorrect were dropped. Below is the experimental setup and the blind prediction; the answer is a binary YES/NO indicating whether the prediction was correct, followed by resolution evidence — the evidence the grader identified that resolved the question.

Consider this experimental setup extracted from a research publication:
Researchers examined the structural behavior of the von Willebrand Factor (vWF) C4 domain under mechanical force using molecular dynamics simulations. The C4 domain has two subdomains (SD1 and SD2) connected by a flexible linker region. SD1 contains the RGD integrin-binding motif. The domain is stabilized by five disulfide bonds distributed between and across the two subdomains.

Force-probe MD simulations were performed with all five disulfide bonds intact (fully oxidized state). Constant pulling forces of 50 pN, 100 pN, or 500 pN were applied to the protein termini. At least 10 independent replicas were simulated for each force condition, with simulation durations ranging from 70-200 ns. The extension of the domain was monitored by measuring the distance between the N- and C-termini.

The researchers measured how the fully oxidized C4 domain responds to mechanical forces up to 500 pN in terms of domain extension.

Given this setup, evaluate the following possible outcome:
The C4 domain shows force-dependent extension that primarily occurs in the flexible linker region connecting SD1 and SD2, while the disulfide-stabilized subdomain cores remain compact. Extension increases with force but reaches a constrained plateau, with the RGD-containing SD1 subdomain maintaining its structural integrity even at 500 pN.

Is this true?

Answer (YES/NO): NO